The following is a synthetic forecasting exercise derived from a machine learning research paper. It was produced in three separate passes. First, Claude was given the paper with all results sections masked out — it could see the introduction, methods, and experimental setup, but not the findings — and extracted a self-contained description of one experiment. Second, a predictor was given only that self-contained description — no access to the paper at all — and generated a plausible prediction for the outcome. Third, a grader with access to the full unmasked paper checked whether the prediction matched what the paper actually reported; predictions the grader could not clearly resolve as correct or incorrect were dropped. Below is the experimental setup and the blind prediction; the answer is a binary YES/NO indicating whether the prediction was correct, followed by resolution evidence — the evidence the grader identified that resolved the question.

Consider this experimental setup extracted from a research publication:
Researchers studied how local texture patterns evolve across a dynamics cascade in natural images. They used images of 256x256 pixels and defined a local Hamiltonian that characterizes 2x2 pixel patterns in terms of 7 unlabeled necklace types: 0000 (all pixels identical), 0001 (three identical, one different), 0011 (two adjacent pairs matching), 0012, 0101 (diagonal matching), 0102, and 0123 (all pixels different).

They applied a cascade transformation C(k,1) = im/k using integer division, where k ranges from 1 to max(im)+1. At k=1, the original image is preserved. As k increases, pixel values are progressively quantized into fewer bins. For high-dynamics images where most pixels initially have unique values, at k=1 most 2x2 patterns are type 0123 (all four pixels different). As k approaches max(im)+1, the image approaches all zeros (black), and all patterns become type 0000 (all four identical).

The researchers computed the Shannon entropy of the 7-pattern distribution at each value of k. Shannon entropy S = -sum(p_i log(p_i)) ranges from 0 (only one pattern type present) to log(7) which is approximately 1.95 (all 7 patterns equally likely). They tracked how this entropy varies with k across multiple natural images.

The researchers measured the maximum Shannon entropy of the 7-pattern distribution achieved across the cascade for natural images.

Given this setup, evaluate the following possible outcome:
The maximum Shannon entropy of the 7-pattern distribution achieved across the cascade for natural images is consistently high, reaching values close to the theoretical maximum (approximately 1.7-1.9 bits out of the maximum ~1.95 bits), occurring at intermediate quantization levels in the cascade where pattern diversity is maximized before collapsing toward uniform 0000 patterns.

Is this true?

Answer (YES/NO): YES